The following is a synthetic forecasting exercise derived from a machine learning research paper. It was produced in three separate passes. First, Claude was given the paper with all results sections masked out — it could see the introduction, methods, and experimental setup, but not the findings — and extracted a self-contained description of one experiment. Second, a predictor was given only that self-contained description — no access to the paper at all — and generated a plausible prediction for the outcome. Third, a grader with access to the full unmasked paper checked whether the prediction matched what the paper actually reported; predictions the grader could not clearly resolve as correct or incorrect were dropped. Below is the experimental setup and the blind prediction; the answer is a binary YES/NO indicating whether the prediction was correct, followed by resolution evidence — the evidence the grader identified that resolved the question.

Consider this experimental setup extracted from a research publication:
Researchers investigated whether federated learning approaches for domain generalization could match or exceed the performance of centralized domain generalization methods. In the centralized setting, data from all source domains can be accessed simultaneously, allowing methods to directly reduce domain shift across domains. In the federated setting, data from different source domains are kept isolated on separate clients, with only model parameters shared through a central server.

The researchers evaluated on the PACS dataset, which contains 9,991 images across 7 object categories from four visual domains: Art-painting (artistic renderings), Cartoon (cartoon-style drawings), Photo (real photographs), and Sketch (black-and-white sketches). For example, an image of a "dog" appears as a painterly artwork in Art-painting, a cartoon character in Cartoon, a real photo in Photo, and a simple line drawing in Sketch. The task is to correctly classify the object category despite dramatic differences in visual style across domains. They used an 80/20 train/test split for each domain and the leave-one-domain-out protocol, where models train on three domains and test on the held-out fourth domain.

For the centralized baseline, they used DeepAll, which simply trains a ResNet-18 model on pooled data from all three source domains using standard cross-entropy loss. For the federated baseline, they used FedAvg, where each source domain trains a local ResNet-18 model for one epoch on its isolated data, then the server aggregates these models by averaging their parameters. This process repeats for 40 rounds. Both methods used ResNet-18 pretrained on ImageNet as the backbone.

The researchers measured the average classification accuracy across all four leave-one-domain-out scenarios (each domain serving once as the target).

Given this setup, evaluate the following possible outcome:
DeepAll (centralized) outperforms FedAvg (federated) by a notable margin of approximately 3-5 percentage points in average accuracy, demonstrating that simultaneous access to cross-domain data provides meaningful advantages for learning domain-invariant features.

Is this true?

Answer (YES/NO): NO